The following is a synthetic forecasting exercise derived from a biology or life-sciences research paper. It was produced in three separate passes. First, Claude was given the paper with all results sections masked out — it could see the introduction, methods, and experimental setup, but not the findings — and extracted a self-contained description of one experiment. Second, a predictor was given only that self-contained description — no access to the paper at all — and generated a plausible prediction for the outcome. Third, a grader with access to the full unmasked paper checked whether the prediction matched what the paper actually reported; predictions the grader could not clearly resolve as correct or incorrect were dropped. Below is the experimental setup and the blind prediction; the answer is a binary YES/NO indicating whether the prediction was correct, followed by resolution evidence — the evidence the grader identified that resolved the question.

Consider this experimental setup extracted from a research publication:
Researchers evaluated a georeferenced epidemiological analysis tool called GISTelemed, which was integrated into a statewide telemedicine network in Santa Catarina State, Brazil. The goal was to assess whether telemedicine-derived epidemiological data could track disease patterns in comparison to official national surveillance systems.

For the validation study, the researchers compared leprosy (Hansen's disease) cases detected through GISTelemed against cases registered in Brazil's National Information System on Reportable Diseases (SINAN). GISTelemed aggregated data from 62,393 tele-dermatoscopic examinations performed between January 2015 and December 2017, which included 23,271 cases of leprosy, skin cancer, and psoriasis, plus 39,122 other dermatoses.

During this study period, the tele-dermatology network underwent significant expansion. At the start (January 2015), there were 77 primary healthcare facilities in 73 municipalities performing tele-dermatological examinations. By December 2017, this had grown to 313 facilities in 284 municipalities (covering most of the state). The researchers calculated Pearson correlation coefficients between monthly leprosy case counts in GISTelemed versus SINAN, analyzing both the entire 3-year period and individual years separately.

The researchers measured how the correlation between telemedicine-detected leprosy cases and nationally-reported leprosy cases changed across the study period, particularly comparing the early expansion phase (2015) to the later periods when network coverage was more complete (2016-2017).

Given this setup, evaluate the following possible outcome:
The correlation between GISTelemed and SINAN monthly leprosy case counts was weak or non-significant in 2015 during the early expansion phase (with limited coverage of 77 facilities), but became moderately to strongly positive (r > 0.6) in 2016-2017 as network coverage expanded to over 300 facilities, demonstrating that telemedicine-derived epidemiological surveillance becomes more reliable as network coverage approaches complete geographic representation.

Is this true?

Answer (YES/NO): NO